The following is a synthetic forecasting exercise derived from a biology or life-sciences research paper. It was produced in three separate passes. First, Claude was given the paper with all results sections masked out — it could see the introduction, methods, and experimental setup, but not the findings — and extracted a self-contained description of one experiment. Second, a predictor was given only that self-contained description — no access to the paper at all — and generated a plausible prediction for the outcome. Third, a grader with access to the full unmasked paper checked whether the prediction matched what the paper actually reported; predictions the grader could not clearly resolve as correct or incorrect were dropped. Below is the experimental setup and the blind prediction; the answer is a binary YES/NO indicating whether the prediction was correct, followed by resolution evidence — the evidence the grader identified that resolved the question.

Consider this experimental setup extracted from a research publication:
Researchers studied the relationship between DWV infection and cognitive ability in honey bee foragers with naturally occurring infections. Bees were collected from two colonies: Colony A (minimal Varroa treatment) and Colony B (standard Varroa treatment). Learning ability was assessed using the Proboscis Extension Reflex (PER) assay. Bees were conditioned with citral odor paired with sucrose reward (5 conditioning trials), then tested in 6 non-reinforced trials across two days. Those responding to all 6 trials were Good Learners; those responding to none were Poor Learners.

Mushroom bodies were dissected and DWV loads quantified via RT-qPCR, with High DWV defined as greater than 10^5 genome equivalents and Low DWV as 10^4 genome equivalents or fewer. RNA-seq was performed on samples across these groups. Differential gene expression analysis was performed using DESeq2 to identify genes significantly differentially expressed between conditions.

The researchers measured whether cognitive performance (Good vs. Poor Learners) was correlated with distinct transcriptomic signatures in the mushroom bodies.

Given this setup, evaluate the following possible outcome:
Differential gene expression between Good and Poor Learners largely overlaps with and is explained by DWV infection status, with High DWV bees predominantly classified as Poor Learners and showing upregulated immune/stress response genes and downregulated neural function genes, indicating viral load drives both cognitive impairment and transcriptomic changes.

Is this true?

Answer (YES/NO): NO